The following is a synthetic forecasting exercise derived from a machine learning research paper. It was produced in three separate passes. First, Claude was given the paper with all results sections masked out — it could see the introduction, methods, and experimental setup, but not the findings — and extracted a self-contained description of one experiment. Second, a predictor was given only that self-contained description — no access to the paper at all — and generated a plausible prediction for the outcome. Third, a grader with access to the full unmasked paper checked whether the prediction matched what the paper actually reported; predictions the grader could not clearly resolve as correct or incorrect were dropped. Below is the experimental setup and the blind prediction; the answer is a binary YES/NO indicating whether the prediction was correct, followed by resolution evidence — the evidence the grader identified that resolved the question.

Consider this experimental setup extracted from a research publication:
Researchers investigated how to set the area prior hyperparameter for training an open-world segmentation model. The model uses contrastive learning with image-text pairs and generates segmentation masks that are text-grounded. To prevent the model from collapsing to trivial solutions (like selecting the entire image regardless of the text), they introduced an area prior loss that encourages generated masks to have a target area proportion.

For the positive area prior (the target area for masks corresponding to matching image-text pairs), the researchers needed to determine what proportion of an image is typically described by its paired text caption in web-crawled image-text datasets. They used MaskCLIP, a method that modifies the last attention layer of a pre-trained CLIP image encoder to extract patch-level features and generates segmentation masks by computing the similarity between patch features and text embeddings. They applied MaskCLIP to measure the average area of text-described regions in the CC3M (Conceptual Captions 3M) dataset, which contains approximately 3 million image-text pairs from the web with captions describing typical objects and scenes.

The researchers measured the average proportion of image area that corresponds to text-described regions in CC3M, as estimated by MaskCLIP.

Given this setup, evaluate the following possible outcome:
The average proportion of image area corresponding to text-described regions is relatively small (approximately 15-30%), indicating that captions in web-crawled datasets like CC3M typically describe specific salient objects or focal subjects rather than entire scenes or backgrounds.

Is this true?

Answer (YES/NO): NO